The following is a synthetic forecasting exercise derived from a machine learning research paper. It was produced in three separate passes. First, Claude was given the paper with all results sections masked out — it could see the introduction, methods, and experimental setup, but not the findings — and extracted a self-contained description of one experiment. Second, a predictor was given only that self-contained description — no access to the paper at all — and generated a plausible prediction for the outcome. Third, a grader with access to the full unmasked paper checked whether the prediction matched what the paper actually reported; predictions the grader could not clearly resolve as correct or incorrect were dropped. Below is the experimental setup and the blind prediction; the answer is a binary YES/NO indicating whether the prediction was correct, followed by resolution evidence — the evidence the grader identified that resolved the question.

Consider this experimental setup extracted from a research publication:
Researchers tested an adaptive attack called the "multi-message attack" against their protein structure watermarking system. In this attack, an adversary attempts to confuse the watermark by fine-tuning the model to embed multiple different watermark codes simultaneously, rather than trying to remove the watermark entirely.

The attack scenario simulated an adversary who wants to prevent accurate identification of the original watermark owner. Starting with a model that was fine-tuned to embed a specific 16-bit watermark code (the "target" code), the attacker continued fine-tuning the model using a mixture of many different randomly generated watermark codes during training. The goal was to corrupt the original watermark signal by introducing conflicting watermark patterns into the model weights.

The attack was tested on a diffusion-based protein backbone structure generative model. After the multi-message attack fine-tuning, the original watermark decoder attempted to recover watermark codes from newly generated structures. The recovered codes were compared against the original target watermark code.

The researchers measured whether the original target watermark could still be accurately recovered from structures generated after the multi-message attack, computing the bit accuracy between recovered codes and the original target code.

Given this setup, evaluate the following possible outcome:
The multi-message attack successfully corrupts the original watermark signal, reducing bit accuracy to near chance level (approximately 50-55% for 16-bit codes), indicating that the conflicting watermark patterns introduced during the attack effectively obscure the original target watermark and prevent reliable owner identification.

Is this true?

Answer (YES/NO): NO